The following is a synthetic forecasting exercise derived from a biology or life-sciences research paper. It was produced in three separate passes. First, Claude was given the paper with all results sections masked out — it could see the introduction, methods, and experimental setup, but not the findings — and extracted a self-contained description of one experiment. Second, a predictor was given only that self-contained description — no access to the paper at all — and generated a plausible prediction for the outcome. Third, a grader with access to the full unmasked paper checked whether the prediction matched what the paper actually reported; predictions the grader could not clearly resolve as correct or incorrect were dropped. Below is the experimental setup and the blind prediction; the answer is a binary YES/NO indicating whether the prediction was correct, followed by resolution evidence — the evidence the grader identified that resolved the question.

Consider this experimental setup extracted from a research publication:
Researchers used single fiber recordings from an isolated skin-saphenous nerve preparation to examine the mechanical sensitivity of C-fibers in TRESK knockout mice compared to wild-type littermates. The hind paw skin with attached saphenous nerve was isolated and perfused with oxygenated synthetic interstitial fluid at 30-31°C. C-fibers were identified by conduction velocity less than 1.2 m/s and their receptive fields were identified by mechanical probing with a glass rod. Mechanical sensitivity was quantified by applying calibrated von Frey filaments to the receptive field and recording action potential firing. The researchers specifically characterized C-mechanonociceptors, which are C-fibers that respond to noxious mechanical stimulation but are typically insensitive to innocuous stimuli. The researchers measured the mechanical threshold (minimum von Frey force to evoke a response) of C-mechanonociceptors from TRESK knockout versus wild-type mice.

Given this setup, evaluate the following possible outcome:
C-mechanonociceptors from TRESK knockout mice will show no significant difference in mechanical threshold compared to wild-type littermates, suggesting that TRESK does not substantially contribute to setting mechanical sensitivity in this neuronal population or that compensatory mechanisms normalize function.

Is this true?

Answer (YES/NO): NO